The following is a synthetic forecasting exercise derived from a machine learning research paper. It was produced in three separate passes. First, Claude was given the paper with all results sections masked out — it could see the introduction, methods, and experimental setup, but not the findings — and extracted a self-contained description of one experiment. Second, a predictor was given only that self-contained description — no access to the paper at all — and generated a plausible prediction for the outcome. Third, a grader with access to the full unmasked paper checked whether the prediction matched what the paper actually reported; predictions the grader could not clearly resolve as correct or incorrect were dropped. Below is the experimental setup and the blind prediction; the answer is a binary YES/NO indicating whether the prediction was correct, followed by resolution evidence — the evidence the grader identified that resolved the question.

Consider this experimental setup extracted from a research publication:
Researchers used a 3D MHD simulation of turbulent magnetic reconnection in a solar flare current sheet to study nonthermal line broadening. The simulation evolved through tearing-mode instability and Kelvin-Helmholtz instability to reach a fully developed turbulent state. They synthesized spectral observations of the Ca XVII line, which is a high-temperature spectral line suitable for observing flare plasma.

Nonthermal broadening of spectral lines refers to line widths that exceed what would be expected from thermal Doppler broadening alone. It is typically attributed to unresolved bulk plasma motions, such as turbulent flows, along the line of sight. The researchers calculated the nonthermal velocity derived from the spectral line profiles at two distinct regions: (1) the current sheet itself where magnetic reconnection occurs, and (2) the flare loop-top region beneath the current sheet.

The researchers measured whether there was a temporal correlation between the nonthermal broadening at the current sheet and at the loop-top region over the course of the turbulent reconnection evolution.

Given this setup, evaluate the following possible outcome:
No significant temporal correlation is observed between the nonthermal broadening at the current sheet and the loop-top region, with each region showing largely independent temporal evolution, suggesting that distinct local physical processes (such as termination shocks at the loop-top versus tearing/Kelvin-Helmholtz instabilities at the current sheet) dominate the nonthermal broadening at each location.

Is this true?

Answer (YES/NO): NO